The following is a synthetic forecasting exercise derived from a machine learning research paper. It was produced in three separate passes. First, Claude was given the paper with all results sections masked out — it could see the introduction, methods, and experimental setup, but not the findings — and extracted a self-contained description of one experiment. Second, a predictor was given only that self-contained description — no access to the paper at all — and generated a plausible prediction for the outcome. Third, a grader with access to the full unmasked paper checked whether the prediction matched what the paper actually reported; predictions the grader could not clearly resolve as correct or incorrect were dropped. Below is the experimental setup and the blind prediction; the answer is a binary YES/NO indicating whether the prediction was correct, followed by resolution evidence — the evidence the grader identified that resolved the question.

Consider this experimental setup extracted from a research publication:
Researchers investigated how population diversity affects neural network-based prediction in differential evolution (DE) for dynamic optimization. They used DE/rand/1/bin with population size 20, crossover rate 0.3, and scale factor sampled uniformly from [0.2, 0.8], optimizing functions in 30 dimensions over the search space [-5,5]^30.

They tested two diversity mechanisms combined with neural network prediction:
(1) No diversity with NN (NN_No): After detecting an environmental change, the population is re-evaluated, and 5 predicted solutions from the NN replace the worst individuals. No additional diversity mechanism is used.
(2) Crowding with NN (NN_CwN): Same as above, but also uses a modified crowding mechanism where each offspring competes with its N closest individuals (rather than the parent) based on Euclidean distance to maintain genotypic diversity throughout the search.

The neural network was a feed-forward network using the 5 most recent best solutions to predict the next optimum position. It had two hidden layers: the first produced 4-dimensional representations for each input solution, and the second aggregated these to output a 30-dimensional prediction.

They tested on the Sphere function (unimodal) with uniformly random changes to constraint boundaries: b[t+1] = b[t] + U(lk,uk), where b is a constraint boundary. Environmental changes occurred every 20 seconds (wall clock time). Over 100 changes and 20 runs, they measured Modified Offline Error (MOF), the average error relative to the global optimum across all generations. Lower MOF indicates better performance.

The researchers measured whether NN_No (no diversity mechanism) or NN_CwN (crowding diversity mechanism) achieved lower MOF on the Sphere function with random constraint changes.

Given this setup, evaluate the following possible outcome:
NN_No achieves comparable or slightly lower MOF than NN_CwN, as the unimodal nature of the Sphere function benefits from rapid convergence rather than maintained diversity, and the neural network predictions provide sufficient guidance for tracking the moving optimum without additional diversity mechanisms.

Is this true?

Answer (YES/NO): NO